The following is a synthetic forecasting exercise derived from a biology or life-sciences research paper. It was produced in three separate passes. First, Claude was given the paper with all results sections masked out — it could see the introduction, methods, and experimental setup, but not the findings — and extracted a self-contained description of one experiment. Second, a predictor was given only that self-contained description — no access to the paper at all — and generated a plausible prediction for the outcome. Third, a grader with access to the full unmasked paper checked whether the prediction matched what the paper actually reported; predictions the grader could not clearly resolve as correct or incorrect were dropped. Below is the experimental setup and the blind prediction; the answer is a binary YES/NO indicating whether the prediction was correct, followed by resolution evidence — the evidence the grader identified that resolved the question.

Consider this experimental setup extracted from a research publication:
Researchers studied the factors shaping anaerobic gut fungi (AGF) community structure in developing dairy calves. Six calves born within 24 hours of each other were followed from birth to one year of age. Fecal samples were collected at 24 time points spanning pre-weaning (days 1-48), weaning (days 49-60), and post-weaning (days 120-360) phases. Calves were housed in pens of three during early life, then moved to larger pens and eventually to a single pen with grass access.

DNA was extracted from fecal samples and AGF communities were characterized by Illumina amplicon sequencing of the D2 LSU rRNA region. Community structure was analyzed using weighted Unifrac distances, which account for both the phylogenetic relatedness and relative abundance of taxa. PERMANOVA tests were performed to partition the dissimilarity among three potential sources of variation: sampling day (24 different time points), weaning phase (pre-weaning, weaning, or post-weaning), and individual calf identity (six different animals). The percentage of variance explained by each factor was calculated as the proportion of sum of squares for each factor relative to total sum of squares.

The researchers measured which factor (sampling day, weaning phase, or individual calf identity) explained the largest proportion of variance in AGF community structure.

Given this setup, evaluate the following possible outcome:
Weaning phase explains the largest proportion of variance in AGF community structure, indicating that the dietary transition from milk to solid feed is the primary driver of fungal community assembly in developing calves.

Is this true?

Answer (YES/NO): NO